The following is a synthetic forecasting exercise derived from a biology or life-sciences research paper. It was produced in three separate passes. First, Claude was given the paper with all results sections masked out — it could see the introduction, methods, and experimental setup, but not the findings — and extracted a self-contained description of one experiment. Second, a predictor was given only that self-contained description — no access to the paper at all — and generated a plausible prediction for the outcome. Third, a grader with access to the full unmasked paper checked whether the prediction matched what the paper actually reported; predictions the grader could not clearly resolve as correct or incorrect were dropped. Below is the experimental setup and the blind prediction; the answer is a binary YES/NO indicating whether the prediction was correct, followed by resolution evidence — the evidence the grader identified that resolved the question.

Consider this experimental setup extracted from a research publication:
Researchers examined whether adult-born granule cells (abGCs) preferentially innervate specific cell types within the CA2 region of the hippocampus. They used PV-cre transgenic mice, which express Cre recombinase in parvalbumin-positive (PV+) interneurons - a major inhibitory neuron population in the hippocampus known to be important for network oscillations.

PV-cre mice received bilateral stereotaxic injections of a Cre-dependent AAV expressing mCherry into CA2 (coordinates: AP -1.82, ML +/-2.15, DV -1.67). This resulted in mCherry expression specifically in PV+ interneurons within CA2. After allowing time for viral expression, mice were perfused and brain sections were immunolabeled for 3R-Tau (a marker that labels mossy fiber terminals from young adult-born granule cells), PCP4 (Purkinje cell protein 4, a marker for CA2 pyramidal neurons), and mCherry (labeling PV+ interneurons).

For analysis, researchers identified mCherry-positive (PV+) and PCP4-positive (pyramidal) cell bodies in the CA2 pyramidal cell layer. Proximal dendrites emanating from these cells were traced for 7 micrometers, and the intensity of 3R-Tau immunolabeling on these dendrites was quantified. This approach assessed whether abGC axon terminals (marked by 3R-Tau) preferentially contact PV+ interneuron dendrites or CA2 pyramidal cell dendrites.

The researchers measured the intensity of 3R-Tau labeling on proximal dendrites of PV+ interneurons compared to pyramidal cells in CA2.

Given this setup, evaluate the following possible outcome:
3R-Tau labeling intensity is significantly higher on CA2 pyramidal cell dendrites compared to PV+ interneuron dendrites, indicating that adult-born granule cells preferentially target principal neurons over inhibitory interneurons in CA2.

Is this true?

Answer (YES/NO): NO